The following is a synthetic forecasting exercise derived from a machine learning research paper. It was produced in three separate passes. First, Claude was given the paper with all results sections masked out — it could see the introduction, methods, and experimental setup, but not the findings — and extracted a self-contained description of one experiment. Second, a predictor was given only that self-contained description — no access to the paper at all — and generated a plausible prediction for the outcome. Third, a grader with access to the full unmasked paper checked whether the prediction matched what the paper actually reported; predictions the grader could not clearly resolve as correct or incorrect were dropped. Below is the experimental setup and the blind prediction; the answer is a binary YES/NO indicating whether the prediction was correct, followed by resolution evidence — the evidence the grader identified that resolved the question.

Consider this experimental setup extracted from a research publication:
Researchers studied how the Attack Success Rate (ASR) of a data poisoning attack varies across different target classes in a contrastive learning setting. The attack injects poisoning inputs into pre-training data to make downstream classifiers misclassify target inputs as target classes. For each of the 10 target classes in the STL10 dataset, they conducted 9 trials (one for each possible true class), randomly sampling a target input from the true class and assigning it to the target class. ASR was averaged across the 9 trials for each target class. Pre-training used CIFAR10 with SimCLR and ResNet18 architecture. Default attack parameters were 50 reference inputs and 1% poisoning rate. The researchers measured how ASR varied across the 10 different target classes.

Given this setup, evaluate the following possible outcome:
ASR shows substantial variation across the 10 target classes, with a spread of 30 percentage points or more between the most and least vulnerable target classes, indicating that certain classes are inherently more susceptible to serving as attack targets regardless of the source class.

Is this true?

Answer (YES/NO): YES